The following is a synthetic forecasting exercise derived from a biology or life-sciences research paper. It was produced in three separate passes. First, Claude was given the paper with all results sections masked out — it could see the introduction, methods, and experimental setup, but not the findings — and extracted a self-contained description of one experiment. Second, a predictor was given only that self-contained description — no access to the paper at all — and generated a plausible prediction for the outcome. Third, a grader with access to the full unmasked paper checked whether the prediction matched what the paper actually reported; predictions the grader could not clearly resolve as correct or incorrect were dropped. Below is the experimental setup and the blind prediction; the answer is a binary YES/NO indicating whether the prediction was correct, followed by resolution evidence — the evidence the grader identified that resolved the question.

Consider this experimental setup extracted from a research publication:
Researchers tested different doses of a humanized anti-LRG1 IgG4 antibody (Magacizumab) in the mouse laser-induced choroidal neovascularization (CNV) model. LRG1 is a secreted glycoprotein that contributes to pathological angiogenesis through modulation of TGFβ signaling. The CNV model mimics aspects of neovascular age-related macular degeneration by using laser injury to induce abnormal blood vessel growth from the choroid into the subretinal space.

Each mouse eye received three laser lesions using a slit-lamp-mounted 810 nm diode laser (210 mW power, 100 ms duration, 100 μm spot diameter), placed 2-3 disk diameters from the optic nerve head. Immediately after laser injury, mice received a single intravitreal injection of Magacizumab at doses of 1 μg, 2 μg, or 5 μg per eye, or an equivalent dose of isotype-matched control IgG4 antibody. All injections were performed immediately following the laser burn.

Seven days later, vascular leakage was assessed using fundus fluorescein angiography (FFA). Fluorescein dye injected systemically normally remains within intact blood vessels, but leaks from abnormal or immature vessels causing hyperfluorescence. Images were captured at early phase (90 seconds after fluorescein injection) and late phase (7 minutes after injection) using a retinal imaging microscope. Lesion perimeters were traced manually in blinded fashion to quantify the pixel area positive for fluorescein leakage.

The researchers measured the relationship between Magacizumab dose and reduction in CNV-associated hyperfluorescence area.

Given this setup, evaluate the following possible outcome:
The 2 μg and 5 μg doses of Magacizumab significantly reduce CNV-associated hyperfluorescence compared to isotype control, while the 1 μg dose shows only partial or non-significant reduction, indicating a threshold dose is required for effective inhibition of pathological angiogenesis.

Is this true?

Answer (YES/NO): NO